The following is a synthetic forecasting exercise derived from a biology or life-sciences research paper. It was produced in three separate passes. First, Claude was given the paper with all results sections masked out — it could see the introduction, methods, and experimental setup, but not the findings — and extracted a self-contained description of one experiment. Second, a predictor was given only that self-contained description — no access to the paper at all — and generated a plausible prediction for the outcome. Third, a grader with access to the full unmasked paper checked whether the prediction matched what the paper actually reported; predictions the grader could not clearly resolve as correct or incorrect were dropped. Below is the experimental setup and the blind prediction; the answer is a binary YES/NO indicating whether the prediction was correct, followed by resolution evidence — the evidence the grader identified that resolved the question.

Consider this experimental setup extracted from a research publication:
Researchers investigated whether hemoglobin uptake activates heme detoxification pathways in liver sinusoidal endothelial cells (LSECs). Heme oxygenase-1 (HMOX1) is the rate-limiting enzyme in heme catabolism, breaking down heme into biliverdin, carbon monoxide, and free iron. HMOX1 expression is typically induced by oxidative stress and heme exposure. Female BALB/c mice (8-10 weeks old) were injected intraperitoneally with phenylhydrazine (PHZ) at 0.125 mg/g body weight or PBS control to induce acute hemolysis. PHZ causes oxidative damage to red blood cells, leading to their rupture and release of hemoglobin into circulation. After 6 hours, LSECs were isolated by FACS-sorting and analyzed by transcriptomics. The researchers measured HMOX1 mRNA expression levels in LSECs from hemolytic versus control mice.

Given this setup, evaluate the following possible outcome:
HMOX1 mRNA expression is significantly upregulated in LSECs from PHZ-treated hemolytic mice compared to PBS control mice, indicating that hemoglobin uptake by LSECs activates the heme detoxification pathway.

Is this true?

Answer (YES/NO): YES